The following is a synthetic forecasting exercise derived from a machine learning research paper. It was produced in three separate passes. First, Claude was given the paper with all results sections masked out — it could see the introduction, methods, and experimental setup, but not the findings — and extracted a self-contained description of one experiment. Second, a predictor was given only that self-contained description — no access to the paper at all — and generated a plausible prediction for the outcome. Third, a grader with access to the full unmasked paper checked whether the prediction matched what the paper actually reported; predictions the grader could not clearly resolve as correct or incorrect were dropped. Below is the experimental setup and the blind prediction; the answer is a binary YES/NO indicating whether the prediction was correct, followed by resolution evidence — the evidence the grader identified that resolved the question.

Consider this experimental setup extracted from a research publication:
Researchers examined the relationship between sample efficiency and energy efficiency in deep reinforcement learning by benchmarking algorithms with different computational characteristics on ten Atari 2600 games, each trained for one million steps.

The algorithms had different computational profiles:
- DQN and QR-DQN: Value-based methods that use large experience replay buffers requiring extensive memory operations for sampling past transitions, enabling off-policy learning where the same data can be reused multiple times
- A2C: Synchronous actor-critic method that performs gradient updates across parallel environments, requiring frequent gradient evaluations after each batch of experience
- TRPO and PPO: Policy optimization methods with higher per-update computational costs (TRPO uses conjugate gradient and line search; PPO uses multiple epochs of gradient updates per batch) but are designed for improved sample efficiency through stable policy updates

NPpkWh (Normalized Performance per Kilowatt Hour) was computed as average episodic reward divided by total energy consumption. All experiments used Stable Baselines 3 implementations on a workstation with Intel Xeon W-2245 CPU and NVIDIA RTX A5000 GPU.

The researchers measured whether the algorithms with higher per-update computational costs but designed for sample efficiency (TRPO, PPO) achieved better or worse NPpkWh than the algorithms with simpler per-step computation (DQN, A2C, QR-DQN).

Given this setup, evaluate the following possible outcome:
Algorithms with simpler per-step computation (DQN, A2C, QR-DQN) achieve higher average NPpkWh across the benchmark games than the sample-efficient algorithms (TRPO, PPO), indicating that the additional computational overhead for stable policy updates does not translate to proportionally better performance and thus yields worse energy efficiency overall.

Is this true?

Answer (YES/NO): NO